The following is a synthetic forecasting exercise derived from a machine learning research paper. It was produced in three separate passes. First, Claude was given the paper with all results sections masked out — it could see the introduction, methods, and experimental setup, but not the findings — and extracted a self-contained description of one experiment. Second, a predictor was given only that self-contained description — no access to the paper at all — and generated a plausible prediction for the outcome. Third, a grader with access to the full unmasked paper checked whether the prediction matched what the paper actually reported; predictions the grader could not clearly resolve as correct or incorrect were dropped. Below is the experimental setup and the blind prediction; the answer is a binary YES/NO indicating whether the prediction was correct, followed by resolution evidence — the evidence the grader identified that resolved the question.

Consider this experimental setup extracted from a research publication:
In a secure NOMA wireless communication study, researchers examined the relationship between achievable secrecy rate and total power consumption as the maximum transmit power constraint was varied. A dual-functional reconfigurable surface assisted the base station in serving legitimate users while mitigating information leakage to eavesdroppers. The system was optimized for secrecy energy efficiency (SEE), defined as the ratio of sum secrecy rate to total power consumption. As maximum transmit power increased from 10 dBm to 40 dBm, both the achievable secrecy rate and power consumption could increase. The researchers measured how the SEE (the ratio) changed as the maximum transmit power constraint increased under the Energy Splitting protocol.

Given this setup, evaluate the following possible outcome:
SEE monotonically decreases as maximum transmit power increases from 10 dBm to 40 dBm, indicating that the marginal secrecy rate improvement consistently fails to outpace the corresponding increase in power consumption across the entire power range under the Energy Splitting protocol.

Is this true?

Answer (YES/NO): NO